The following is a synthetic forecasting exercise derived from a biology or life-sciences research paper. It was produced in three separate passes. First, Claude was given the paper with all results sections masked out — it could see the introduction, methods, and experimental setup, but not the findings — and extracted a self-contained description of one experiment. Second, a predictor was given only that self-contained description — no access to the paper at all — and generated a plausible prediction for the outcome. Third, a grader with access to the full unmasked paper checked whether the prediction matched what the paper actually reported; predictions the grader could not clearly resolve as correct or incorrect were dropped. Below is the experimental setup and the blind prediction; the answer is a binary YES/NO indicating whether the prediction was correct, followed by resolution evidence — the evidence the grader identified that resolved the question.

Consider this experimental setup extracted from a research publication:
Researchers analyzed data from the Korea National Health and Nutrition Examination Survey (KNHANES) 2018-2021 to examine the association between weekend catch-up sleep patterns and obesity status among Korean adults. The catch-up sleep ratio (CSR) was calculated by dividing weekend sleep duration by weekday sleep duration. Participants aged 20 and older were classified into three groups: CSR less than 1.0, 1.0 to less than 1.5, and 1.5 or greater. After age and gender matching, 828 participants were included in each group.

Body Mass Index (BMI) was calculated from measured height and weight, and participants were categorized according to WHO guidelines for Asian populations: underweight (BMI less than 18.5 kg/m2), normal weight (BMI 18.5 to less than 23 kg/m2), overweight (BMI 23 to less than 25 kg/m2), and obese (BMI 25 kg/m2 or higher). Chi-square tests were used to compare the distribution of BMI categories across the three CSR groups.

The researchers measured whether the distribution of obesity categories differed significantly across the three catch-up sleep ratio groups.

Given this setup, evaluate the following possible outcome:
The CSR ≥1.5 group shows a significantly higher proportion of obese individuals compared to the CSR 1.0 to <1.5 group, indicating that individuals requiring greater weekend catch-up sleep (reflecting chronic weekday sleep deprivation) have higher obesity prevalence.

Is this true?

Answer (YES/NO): NO